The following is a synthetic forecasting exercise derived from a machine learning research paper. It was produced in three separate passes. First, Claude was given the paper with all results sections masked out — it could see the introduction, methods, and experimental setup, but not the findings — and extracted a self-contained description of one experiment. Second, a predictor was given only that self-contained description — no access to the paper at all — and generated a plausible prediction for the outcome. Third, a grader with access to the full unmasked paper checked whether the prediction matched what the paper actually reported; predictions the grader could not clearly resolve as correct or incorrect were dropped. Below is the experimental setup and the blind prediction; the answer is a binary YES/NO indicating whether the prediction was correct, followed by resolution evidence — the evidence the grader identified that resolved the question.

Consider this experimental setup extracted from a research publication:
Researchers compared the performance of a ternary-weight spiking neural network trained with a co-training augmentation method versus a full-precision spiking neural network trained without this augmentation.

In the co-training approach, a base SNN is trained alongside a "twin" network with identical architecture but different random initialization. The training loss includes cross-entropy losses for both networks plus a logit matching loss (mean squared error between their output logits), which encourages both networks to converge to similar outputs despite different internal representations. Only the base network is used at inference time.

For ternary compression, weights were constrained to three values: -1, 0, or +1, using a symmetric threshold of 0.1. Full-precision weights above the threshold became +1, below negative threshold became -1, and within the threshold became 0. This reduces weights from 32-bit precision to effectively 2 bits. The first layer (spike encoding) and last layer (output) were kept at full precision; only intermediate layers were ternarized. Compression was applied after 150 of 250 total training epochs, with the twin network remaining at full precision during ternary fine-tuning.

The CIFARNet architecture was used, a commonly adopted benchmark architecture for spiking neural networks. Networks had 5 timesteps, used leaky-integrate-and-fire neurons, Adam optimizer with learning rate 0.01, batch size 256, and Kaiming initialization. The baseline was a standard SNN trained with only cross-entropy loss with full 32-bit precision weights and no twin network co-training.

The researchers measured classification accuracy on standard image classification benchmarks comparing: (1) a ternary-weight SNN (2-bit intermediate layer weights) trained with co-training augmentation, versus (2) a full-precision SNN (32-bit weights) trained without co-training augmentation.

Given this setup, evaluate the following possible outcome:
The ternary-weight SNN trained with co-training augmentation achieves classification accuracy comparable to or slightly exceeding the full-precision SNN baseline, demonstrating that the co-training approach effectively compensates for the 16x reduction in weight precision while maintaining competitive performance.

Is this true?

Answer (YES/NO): YES